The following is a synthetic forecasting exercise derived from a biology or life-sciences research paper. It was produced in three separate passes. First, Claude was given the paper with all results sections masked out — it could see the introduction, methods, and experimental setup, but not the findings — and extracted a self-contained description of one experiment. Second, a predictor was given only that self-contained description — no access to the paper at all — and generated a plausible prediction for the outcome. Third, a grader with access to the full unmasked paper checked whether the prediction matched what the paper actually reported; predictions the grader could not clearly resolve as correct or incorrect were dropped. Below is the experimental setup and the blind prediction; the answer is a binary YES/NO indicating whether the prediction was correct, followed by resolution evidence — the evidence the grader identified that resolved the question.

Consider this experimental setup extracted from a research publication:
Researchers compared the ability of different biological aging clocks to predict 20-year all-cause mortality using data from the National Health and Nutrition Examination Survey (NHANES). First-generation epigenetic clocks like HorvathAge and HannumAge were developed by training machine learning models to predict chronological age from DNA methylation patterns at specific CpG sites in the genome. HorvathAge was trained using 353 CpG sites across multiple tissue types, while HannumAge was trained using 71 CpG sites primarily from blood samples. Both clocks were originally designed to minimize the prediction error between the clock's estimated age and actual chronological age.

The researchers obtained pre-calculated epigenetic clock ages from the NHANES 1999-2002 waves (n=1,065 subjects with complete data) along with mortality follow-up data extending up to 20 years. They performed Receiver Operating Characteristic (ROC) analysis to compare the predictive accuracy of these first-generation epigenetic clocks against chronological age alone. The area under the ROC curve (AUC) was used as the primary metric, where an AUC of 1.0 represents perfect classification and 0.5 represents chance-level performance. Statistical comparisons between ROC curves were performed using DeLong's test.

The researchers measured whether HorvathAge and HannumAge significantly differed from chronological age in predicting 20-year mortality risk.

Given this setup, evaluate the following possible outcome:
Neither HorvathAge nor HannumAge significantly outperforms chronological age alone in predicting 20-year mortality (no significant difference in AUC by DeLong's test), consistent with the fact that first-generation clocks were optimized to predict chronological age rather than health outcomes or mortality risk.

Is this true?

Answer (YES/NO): YES